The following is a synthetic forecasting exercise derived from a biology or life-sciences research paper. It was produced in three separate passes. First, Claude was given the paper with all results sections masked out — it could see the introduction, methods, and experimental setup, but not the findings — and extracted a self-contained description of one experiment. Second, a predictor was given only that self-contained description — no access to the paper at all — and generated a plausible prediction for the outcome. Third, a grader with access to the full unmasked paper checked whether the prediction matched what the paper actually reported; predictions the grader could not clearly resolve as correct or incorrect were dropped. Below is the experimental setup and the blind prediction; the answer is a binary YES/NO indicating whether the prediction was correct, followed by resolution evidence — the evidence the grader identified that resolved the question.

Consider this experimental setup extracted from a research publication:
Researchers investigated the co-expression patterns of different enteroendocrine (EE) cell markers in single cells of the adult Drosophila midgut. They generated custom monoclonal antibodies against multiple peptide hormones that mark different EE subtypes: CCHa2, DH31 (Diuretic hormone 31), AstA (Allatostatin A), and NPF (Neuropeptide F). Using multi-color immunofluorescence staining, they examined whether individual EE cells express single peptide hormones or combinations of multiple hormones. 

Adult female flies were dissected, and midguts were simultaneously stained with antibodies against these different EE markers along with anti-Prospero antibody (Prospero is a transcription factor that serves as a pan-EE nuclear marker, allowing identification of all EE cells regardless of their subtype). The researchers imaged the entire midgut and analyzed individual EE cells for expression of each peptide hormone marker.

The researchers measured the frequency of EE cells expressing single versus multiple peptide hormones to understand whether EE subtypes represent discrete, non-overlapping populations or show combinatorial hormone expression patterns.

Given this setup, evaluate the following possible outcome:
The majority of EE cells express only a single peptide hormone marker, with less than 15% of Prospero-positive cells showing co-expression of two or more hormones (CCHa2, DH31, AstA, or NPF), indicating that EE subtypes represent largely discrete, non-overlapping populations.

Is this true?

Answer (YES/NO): NO